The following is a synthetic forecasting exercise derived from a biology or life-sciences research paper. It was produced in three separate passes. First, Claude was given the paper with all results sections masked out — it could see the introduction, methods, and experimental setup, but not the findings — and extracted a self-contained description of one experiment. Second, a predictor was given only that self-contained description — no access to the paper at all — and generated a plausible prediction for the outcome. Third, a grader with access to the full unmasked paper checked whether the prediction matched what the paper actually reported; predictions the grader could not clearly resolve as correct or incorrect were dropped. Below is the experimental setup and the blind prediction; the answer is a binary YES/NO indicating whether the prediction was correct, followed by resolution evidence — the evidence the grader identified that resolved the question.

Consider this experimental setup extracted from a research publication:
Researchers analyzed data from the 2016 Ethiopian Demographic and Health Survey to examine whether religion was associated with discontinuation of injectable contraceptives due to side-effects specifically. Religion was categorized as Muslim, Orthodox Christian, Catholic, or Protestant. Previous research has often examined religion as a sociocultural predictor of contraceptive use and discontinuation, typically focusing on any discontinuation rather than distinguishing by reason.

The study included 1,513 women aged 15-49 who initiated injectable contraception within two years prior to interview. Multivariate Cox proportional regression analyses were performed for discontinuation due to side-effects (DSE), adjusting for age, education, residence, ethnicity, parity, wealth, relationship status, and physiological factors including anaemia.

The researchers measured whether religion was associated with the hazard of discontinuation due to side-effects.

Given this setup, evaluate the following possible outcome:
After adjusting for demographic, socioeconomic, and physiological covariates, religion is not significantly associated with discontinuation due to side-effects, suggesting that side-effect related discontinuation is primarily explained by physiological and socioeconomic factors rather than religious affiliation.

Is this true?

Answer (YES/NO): NO